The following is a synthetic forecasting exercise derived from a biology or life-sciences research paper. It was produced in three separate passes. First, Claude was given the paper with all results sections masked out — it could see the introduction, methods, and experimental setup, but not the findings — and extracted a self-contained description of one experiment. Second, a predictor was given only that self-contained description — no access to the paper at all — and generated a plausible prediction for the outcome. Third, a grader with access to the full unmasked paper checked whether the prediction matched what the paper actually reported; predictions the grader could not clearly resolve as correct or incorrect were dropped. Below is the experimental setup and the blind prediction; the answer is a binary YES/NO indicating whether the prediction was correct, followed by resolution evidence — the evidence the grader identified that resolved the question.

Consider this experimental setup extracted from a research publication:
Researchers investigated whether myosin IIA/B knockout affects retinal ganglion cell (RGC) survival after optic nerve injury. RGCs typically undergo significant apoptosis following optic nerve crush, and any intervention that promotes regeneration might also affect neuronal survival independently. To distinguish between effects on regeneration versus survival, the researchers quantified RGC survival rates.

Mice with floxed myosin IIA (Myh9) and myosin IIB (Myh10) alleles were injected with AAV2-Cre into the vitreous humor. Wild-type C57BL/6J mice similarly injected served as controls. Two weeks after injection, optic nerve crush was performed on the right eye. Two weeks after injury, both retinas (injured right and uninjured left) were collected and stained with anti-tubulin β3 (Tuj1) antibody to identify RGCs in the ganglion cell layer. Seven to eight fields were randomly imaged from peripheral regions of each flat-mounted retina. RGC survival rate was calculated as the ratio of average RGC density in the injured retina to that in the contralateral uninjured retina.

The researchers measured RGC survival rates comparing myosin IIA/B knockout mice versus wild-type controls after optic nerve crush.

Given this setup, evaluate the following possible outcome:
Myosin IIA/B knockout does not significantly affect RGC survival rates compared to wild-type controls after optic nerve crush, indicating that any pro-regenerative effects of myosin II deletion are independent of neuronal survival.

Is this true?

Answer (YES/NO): YES